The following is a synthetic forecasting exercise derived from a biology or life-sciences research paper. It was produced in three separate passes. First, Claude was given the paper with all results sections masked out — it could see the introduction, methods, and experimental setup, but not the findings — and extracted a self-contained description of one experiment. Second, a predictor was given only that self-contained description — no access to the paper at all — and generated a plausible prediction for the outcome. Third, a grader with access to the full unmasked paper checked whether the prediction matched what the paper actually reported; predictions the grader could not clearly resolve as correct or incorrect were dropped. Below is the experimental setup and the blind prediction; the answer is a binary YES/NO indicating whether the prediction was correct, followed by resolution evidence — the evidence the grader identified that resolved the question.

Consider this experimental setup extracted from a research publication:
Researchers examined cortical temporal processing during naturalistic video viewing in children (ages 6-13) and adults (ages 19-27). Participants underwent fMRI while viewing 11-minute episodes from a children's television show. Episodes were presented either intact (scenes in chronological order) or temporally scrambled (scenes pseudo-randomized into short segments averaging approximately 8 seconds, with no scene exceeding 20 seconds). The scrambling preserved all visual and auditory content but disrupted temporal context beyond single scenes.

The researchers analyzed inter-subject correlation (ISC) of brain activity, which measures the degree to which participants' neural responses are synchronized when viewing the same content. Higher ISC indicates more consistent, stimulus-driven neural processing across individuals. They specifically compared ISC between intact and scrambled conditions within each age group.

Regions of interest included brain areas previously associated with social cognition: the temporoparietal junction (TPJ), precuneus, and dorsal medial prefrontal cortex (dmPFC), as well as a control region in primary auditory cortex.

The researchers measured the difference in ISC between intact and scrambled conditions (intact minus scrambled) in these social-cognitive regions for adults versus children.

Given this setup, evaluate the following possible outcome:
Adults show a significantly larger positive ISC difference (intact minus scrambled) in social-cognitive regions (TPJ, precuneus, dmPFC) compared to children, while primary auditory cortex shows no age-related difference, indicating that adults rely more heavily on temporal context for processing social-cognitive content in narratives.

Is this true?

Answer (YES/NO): YES